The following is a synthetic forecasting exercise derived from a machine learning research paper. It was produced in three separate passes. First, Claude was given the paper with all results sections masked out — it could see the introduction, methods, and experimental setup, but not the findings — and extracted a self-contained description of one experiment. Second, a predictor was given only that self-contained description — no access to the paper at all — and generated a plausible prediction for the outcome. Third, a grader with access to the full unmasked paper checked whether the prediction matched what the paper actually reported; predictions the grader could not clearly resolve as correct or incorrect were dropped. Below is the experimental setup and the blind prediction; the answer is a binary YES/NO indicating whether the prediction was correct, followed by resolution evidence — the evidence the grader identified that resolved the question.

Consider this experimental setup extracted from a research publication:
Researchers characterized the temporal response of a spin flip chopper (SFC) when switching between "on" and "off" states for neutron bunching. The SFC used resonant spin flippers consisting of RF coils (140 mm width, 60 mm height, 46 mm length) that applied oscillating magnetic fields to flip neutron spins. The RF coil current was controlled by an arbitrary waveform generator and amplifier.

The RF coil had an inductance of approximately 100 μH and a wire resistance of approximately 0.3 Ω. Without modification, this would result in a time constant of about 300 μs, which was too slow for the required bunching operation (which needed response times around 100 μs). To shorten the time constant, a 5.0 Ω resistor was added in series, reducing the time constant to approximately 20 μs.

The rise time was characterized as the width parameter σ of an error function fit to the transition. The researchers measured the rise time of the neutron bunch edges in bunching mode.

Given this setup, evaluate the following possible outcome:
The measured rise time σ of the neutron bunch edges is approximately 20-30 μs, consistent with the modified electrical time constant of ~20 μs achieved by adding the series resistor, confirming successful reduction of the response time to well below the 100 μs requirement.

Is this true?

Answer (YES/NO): NO